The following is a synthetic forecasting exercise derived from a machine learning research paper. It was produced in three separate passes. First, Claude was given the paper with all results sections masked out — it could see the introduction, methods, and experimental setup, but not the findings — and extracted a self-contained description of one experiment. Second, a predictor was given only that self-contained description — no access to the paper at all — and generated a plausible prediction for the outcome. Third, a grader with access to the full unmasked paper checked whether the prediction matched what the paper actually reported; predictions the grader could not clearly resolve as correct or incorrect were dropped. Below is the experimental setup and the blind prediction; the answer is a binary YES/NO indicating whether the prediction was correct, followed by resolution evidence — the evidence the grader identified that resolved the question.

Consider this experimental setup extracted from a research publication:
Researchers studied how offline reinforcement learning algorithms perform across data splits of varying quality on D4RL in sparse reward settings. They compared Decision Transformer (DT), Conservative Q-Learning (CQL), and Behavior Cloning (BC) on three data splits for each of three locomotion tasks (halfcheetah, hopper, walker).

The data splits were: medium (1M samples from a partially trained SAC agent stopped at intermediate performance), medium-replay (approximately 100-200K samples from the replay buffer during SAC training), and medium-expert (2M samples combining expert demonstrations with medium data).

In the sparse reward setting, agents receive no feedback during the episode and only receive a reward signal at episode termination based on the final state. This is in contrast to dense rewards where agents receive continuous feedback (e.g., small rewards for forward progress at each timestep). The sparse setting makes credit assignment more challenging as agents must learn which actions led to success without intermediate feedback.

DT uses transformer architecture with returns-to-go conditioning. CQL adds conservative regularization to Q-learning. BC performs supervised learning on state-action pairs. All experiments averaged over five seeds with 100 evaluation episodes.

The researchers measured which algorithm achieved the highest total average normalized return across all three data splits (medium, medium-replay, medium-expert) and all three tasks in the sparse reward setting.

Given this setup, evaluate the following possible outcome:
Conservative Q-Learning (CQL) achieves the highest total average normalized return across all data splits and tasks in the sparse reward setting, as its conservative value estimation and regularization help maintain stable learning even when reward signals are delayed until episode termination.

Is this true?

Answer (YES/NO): NO